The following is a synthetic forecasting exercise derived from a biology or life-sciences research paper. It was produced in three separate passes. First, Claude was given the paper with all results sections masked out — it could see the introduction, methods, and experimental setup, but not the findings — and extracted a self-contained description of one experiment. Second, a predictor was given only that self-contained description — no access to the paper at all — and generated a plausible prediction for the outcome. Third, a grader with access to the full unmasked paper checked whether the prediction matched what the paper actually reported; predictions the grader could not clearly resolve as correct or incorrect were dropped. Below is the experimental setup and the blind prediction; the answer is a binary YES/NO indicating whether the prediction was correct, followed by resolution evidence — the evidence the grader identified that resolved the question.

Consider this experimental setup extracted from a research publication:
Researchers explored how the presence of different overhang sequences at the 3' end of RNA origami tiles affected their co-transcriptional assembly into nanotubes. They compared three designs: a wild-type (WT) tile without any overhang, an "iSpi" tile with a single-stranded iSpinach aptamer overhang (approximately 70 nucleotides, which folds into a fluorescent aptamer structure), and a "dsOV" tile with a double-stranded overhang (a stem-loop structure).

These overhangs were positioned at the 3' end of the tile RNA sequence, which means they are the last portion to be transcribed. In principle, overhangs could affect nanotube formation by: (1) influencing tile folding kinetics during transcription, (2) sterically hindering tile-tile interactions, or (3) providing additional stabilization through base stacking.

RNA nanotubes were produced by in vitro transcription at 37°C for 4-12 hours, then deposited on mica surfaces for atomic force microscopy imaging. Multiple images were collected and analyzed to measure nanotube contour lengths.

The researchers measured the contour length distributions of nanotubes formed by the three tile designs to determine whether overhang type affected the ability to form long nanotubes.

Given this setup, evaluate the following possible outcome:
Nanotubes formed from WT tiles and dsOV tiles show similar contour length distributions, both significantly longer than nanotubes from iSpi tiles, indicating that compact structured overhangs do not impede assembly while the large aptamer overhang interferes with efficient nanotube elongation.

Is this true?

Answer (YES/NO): NO